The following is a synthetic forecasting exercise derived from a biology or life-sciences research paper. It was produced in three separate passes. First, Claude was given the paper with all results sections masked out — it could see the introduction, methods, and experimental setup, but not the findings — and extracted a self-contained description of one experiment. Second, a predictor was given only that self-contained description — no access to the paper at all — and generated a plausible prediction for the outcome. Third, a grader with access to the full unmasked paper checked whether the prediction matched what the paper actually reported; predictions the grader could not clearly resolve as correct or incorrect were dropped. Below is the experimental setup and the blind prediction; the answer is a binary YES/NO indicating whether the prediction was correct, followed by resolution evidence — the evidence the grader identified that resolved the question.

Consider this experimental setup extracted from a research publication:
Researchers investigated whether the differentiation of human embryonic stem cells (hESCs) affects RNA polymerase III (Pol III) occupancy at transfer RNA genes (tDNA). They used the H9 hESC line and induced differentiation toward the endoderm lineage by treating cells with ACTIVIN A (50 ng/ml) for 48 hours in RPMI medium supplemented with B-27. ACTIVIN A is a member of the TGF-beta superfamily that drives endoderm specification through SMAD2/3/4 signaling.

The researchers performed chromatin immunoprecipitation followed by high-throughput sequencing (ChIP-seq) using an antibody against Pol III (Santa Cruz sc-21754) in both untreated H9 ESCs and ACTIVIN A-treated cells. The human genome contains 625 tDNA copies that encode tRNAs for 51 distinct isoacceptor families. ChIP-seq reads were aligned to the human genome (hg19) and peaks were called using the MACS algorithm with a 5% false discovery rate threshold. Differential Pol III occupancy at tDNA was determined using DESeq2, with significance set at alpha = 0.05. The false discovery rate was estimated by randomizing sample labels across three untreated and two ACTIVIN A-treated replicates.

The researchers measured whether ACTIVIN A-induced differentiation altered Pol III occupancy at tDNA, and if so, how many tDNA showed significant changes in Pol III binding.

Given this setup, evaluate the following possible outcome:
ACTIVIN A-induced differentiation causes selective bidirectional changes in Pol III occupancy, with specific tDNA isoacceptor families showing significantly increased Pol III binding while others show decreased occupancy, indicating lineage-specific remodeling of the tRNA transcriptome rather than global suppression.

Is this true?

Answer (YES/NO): YES